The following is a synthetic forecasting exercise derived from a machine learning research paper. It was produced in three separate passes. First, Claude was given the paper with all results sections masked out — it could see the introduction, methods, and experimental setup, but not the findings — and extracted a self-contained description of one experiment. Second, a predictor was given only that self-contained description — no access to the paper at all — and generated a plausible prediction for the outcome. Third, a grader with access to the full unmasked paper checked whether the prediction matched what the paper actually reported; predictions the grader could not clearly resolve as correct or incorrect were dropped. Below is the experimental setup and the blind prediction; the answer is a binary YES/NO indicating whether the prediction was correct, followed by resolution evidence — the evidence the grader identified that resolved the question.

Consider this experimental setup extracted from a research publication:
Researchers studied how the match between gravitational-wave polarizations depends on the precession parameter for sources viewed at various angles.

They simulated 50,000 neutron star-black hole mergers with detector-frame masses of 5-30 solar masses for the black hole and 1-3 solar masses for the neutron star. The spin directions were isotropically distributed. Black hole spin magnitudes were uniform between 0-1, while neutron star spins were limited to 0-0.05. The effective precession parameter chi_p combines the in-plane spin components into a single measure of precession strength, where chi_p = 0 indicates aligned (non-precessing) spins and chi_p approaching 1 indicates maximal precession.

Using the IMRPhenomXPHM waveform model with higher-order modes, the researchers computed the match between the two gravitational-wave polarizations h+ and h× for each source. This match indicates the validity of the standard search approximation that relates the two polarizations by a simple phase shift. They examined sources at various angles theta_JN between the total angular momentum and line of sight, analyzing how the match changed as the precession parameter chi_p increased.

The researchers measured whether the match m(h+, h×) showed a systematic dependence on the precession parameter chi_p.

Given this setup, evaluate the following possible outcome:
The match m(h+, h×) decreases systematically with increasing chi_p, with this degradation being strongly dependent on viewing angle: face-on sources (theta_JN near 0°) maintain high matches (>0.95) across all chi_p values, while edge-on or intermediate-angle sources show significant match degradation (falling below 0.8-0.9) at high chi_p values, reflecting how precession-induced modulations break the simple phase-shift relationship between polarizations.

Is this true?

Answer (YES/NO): NO